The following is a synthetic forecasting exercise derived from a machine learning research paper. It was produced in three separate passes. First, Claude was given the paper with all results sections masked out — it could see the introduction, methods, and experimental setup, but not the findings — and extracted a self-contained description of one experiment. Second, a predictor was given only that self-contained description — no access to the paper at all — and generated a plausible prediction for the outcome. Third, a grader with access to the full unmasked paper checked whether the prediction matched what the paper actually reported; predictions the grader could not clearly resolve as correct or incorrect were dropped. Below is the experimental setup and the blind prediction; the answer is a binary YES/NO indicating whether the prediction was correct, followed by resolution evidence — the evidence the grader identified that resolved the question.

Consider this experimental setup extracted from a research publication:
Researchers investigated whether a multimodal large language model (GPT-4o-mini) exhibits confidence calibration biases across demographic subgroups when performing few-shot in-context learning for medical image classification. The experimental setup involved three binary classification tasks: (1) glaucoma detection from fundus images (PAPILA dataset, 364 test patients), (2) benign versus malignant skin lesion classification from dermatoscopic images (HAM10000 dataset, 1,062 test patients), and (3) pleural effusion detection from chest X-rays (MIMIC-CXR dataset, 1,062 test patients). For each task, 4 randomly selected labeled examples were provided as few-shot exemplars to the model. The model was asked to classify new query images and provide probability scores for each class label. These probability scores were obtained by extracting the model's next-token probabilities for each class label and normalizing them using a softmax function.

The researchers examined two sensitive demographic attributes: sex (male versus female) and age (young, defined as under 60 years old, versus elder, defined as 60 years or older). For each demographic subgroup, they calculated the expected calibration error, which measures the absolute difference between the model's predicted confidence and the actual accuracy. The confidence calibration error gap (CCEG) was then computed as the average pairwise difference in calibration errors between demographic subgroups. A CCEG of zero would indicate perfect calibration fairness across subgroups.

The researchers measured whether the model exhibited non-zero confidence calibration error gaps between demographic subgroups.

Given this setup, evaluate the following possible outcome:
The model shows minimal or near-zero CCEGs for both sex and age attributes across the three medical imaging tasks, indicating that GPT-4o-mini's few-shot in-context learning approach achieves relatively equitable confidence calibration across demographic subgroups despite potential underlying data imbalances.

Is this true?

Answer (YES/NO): NO